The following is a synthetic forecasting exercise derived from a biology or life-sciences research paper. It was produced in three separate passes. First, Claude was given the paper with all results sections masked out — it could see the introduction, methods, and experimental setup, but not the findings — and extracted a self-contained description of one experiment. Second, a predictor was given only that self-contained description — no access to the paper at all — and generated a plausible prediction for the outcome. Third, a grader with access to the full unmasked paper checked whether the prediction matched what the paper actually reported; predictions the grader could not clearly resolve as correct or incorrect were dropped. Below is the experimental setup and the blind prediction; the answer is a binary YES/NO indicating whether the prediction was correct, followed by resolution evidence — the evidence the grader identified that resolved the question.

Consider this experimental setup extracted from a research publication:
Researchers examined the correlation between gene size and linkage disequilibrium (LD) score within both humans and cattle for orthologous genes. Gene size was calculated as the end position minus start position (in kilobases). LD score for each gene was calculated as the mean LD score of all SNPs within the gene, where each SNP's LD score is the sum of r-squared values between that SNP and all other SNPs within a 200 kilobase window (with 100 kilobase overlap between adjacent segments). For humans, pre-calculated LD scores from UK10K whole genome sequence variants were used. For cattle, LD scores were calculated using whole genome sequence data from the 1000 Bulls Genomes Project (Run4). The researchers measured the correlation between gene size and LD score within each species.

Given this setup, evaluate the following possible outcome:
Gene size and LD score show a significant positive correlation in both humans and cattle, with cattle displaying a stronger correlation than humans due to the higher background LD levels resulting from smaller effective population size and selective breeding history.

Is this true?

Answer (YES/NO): NO